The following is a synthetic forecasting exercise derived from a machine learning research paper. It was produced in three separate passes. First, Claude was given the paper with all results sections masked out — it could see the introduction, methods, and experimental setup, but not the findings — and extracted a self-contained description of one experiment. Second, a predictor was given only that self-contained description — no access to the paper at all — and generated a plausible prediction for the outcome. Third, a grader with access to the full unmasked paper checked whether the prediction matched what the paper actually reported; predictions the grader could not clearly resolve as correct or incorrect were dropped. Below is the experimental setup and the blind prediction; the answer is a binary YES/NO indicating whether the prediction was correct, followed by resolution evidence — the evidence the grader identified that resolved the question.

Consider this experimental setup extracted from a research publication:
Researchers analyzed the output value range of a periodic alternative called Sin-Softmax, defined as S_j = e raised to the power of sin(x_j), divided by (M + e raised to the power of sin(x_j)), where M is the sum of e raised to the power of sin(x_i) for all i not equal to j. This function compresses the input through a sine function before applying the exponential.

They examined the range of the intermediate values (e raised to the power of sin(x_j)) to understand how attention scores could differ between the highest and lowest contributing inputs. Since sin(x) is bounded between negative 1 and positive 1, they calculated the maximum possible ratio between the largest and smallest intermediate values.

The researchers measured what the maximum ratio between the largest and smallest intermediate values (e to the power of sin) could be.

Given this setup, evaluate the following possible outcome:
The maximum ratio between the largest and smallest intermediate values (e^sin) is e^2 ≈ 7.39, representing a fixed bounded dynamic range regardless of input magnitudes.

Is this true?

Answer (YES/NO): YES